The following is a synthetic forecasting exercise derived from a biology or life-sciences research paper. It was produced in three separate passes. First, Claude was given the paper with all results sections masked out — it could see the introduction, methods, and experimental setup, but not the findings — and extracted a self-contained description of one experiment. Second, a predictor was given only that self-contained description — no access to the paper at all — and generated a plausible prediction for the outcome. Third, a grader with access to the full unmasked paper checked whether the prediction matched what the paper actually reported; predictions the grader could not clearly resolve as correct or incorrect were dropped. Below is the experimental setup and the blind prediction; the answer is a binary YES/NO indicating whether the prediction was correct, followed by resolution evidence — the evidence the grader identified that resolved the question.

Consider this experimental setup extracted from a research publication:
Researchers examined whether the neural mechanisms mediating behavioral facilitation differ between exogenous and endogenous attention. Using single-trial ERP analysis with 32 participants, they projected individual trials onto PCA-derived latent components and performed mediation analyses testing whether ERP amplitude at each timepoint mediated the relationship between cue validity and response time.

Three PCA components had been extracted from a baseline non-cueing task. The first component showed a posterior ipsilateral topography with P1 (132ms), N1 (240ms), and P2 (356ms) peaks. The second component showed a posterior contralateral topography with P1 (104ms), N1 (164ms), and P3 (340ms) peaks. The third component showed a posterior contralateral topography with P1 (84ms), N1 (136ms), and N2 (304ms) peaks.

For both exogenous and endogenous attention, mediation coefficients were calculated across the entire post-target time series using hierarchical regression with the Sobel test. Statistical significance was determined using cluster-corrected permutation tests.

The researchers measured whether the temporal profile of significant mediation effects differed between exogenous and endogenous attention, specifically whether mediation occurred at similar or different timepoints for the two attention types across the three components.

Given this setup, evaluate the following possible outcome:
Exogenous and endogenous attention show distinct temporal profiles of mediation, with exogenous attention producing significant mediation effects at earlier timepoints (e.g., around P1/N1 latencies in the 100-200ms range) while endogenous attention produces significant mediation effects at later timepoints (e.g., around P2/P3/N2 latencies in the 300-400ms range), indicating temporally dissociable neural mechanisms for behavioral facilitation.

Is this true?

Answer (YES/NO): NO